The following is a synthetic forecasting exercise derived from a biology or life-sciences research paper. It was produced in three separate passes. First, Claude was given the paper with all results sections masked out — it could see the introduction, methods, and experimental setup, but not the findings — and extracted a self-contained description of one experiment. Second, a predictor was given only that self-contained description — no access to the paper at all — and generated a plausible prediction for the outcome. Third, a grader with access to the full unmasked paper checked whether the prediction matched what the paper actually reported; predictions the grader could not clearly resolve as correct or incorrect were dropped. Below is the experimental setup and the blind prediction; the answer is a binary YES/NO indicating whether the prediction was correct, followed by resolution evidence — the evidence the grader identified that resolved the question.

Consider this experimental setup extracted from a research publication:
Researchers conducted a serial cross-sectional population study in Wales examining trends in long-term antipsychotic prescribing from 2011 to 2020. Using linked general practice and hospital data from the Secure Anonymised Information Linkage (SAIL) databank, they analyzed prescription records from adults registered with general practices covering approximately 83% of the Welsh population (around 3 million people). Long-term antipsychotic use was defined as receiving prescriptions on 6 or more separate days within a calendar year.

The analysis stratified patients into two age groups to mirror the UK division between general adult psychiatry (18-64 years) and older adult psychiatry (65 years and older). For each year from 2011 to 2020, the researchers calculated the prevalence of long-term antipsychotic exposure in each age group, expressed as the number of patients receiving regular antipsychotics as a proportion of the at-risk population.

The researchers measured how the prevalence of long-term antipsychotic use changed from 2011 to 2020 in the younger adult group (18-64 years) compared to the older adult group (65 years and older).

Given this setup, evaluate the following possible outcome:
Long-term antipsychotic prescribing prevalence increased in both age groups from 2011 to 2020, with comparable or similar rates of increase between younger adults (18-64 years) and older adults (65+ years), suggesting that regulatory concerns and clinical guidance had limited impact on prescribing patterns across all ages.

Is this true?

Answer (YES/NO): NO